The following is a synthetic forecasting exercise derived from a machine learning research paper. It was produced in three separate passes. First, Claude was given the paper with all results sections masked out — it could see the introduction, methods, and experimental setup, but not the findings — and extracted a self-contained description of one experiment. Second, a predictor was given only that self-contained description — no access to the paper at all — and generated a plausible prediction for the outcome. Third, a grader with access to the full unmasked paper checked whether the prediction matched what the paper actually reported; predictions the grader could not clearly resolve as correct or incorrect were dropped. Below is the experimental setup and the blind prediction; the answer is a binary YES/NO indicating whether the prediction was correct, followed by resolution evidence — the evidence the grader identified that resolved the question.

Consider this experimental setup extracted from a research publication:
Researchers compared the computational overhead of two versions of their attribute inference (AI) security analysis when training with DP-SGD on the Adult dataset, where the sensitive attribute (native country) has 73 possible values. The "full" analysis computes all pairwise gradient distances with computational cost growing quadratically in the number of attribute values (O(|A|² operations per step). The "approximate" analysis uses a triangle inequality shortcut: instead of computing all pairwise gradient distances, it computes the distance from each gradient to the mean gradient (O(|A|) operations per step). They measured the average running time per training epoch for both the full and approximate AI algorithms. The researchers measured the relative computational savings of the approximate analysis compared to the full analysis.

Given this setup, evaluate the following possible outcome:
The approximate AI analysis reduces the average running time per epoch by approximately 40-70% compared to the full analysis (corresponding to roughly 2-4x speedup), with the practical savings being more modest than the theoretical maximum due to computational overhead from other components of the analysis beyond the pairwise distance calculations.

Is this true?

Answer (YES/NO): NO